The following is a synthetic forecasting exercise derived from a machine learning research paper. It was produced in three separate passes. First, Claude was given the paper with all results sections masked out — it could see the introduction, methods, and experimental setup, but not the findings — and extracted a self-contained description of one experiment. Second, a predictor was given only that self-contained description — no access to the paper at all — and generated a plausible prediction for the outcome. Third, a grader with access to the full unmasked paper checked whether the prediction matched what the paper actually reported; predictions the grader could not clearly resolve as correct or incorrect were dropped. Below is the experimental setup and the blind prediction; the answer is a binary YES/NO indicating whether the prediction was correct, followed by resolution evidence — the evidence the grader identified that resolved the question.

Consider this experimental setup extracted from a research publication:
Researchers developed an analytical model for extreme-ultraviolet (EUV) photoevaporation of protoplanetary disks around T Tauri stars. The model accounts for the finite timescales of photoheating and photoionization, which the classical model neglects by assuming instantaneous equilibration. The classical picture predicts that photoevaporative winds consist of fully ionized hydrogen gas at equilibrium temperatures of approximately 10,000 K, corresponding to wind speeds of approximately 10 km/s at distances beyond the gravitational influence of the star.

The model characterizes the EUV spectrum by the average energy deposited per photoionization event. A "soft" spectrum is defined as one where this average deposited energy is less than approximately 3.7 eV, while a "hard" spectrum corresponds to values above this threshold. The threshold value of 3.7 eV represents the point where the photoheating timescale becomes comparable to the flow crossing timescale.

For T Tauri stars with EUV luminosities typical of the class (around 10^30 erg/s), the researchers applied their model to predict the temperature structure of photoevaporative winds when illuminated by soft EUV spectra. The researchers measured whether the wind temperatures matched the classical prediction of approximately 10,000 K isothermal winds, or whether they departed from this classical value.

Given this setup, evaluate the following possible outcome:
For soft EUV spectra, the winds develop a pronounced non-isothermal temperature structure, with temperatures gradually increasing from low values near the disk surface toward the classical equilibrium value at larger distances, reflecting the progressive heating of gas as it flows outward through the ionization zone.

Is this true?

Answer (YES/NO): NO